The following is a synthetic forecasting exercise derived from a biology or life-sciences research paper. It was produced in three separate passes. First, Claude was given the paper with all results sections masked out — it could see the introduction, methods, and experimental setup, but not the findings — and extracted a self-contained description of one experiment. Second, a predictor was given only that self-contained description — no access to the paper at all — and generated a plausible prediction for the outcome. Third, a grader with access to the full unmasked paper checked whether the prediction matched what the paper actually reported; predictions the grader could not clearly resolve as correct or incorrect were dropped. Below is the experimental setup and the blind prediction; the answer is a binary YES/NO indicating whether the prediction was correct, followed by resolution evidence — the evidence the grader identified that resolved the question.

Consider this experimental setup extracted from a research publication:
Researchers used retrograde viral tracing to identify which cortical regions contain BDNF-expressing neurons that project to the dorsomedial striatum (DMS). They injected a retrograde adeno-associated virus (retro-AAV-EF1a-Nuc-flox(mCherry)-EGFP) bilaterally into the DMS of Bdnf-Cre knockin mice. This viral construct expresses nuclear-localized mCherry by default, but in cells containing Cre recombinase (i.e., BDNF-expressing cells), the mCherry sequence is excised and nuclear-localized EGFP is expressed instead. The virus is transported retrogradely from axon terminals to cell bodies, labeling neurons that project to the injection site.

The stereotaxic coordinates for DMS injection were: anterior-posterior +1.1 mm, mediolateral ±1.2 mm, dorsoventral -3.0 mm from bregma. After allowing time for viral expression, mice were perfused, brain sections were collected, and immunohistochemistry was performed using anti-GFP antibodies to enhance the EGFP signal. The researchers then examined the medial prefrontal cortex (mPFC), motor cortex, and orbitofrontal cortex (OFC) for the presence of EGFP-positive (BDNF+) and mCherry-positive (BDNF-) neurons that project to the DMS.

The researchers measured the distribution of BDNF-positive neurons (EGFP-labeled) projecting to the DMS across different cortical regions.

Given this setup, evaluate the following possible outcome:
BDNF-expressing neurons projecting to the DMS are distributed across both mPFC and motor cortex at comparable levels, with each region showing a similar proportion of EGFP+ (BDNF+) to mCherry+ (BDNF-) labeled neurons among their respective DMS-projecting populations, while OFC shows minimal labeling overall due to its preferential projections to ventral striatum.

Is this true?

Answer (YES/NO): NO